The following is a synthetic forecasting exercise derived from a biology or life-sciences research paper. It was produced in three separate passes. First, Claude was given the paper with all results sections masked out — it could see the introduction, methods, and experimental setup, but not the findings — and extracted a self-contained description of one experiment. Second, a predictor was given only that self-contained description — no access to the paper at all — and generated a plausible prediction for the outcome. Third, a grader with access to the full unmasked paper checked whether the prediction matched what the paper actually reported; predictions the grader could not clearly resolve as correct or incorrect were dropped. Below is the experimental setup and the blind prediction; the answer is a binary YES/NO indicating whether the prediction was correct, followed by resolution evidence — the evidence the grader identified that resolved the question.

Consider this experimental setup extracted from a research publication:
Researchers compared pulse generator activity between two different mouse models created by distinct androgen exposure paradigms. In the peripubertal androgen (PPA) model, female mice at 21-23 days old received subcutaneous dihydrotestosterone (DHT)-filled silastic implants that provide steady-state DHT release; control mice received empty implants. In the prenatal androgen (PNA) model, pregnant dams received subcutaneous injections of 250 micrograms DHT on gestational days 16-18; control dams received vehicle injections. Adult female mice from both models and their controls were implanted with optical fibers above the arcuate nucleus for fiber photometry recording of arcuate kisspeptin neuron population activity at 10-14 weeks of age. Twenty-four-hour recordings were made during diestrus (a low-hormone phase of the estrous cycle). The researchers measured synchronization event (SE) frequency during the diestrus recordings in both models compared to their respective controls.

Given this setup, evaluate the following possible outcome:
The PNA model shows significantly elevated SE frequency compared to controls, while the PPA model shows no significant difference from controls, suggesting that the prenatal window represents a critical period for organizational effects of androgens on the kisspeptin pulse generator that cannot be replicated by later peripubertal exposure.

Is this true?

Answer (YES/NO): NO